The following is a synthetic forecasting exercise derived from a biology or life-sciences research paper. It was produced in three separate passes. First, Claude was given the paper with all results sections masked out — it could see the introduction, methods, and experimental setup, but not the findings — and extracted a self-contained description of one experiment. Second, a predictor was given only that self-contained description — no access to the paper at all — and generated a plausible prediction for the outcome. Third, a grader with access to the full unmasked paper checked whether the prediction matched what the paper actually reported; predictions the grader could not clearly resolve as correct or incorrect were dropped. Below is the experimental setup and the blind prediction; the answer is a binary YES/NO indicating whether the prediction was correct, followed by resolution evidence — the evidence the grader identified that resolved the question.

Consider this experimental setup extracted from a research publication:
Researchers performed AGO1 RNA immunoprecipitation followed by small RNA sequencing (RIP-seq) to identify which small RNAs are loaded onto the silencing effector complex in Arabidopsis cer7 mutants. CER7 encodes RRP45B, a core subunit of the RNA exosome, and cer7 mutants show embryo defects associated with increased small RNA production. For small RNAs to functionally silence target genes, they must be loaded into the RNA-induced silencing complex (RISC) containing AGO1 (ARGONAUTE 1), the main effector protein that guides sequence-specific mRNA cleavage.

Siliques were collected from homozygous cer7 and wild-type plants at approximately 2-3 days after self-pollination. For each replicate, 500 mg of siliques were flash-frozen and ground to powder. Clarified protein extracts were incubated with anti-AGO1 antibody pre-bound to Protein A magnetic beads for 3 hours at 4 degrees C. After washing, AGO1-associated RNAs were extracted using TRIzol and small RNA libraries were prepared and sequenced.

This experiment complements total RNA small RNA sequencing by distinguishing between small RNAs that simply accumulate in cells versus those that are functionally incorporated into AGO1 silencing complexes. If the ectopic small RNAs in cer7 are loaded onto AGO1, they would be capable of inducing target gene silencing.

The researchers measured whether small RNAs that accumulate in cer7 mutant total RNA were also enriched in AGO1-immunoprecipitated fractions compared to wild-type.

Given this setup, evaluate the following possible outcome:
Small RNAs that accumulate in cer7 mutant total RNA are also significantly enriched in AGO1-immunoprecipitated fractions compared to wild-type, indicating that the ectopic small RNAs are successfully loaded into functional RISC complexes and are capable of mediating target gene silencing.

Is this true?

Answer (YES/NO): YES